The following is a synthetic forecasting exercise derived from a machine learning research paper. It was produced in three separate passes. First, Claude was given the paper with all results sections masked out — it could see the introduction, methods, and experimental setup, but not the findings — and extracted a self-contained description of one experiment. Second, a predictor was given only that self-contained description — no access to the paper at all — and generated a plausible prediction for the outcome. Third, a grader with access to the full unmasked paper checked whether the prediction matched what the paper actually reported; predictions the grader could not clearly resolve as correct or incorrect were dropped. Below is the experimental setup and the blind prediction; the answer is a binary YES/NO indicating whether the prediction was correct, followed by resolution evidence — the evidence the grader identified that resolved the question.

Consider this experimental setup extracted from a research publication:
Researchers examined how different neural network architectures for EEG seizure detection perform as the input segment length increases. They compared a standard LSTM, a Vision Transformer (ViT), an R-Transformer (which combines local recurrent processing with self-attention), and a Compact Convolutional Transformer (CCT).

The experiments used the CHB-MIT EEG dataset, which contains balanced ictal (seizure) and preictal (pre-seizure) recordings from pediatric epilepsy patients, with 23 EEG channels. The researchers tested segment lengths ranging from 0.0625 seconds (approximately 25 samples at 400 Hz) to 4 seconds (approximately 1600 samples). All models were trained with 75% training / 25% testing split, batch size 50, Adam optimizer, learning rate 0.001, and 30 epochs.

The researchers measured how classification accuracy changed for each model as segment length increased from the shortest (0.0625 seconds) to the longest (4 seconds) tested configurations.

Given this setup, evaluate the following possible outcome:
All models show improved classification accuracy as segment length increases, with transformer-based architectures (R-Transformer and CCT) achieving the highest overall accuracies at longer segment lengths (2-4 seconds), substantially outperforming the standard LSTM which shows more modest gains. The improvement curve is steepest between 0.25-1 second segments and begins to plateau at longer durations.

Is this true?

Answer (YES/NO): NO